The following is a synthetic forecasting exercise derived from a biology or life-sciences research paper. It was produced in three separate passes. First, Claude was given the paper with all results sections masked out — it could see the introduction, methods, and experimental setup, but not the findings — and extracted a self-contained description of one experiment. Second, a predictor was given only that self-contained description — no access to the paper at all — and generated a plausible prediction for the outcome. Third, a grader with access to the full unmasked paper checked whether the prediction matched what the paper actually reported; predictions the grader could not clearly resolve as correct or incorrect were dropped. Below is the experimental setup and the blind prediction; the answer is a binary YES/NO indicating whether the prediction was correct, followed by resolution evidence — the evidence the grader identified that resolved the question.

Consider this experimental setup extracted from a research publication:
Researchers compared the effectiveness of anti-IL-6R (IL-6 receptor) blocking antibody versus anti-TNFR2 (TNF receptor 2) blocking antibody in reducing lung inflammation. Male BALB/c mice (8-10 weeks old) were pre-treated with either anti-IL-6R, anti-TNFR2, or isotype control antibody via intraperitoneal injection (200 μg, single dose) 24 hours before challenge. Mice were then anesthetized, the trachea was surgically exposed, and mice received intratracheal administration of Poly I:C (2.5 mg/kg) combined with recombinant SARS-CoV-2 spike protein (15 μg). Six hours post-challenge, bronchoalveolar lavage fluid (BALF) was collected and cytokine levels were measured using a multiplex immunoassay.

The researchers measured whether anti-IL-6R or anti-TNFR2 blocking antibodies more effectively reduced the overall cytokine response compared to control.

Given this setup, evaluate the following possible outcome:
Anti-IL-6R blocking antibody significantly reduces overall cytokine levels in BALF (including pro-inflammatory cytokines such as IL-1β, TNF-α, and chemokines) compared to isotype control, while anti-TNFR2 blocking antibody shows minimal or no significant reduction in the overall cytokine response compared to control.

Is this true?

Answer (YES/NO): NO